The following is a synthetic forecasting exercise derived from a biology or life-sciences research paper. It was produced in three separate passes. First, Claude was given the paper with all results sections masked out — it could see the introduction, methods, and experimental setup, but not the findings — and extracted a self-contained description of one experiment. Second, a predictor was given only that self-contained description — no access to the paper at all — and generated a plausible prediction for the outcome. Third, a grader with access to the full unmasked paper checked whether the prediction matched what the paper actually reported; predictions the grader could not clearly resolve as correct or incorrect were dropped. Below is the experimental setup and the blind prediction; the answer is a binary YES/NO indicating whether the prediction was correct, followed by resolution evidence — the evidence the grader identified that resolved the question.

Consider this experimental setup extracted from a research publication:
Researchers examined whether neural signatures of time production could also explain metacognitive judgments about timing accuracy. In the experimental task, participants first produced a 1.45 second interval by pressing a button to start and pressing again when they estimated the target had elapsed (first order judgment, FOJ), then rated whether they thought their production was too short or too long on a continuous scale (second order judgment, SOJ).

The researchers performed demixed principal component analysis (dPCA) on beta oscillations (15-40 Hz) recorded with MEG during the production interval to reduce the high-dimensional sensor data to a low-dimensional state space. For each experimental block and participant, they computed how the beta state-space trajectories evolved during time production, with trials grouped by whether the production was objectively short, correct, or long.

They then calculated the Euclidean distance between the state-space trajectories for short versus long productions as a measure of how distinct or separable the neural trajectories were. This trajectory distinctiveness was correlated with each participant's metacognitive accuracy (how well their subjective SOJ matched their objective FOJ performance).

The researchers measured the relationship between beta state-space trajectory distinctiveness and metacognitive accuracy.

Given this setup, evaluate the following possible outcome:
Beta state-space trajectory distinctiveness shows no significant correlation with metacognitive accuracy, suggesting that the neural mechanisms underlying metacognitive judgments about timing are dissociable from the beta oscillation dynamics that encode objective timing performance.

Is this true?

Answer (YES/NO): NO